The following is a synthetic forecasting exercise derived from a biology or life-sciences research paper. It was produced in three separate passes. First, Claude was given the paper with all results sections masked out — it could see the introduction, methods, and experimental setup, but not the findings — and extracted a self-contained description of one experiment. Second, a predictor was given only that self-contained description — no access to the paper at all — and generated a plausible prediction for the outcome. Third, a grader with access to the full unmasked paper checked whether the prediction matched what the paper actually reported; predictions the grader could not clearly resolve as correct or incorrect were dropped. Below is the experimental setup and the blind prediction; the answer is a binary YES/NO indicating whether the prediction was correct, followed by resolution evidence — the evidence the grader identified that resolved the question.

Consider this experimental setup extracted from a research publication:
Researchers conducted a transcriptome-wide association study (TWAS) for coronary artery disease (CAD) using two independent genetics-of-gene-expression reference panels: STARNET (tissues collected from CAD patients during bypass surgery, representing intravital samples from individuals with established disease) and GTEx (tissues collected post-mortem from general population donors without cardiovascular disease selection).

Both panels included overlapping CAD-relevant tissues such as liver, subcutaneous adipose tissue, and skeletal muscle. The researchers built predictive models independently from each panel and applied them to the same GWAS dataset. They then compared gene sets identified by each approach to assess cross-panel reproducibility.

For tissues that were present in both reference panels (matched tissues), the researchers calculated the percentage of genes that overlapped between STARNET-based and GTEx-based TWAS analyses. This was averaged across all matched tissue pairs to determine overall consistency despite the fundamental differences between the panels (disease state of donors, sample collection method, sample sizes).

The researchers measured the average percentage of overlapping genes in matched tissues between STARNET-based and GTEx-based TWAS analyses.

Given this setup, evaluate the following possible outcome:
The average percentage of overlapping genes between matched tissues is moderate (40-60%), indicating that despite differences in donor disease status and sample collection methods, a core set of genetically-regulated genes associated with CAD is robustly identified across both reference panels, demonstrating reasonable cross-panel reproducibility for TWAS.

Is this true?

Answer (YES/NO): NO